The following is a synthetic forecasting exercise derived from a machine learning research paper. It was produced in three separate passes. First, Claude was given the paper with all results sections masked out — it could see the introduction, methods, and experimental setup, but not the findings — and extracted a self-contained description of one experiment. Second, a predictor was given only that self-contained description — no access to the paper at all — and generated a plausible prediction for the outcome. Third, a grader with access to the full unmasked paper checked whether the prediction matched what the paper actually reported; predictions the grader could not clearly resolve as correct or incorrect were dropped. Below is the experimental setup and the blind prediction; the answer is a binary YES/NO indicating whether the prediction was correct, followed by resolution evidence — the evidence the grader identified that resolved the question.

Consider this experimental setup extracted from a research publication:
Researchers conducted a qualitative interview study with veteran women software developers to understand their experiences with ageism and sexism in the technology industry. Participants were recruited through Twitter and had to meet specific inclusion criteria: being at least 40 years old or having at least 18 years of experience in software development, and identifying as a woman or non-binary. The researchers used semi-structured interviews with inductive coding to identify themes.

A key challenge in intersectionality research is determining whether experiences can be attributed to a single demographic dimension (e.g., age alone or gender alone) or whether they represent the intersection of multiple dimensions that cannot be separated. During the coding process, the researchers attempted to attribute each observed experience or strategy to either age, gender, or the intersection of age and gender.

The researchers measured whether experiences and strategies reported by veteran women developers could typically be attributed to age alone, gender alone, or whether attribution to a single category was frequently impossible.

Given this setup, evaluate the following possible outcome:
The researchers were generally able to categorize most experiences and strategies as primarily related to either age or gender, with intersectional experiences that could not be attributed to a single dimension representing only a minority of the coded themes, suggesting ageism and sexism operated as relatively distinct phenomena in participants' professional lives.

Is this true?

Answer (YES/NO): NO